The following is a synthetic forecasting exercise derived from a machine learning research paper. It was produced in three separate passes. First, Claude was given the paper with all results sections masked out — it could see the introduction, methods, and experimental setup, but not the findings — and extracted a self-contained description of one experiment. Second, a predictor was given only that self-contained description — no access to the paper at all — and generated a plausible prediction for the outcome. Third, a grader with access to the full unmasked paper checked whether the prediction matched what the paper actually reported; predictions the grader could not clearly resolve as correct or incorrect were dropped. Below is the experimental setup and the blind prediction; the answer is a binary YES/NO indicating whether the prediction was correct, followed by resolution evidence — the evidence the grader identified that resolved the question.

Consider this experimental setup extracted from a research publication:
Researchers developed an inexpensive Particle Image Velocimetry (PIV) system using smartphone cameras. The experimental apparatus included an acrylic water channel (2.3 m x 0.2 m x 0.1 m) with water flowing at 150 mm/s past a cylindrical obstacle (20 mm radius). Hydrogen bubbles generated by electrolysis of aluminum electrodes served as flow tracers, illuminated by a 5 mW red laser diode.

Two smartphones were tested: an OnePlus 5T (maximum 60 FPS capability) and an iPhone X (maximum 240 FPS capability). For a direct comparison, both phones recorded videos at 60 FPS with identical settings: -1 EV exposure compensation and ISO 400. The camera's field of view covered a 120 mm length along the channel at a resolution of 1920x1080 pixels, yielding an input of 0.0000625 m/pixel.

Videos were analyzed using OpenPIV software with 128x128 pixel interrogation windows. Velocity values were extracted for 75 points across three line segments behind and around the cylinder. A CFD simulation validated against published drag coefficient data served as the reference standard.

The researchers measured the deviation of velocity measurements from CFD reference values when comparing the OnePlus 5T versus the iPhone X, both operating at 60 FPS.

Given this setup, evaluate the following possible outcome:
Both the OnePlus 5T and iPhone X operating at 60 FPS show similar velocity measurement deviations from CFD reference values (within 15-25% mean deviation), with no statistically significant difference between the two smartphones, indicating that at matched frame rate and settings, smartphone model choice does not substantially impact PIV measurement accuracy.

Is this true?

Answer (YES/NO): NO